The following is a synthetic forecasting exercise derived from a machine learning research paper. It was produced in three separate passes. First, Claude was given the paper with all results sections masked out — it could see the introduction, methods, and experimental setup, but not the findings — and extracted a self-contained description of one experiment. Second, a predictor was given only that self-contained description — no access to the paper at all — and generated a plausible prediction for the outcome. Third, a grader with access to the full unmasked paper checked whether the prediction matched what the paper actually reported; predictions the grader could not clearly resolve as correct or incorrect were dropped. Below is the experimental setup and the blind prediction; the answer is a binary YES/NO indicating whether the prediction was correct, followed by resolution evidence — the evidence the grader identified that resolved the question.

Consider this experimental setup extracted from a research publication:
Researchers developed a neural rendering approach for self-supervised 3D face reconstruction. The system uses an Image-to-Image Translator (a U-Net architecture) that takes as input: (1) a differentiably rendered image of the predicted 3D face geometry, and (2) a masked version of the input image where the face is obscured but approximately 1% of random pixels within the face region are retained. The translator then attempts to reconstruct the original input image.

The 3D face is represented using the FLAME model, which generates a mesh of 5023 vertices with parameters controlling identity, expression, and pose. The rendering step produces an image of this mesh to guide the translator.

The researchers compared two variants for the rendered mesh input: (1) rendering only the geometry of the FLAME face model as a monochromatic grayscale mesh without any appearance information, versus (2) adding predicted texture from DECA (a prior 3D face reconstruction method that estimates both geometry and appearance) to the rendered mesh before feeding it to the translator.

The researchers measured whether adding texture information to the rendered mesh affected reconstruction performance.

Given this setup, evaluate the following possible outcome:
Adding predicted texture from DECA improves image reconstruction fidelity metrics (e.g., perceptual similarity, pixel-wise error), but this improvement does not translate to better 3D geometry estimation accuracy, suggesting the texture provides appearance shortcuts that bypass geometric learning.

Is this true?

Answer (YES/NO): NO